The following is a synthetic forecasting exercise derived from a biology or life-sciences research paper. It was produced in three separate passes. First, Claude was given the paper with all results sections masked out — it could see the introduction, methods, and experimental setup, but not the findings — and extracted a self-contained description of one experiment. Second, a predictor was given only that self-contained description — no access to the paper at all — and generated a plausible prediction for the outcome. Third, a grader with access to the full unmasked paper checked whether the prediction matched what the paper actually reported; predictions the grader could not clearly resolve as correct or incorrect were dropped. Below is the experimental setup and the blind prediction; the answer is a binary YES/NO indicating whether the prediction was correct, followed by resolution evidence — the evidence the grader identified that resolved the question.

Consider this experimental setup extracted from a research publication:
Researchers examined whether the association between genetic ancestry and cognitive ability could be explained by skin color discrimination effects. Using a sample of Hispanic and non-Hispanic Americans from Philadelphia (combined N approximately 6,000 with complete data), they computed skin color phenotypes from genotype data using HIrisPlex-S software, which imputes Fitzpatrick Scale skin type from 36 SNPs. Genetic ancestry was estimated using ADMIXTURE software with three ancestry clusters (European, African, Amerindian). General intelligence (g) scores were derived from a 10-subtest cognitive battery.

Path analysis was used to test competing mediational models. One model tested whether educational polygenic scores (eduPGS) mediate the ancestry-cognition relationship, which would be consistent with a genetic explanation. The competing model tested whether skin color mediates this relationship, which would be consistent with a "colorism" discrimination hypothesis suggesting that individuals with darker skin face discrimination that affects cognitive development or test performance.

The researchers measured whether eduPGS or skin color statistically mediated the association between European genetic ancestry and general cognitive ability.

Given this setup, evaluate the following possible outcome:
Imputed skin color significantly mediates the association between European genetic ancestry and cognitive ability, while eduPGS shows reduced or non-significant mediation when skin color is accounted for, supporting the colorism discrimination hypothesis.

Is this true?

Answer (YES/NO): NO